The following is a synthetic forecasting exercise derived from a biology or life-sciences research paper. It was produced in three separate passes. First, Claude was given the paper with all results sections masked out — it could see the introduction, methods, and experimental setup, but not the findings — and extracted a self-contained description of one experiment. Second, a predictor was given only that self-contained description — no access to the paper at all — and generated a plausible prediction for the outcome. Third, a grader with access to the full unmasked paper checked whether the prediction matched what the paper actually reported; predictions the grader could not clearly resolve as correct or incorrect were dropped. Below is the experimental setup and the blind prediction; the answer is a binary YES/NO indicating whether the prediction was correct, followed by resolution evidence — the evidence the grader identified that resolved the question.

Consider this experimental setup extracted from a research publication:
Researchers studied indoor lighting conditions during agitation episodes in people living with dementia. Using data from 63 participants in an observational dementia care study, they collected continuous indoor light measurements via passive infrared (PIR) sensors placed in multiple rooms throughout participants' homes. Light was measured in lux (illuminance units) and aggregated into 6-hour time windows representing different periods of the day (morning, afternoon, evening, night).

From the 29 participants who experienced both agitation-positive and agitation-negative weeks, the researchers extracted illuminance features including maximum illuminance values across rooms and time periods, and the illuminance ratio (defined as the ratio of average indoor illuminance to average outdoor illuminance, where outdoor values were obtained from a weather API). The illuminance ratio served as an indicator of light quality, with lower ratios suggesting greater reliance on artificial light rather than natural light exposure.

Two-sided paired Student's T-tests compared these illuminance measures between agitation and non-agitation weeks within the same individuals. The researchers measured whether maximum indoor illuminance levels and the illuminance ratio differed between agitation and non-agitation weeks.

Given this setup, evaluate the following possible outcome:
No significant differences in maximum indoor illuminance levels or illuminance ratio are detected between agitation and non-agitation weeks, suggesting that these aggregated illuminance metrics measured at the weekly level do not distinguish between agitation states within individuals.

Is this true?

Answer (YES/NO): NO